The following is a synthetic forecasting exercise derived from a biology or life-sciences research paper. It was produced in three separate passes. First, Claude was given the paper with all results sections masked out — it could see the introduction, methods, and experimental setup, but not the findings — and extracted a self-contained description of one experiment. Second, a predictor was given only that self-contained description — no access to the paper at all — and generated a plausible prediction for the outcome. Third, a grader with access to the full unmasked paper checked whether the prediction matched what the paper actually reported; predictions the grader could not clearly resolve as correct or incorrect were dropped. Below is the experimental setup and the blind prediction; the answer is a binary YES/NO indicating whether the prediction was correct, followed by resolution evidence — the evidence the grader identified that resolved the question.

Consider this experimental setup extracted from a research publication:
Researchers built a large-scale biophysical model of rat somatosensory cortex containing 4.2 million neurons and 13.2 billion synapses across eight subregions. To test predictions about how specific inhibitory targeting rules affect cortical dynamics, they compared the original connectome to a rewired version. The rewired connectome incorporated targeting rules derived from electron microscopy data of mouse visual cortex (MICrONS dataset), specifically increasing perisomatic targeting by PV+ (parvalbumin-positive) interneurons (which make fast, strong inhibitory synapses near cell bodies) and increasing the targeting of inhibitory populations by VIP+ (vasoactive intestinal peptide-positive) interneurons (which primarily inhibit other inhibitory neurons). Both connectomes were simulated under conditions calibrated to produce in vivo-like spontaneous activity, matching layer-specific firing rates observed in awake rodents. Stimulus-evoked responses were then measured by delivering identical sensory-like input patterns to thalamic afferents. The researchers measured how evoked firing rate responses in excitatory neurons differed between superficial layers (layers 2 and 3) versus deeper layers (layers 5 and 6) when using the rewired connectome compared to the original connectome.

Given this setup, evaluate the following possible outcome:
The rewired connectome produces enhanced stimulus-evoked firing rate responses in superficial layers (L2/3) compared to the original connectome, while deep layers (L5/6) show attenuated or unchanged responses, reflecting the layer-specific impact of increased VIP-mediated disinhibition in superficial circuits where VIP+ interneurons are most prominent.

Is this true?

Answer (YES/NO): YES